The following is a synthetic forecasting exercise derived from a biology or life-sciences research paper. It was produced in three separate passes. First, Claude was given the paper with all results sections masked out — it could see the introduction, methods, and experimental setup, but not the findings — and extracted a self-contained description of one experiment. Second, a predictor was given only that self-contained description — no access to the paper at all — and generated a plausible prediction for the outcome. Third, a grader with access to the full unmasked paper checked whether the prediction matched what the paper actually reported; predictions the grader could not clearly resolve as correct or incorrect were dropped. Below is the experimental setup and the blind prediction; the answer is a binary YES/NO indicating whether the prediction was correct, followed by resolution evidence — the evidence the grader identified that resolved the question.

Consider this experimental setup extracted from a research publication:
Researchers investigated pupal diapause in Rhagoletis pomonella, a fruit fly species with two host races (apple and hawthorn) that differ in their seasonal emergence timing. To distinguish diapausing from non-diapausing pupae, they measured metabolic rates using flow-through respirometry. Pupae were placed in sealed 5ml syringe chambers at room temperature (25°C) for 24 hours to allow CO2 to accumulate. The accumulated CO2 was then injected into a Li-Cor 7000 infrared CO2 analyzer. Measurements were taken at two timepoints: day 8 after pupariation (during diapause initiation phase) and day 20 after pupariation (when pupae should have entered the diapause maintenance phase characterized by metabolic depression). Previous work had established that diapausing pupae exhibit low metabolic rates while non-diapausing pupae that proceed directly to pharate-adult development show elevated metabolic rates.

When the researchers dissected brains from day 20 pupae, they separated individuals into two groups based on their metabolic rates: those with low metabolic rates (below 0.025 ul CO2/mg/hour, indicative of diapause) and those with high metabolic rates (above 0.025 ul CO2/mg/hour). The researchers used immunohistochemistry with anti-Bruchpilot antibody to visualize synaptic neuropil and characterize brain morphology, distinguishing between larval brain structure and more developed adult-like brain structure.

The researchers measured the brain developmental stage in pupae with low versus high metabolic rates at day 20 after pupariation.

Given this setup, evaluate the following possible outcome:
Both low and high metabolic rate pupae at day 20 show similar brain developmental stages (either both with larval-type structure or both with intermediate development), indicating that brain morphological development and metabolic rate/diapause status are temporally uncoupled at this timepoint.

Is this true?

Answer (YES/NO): NO